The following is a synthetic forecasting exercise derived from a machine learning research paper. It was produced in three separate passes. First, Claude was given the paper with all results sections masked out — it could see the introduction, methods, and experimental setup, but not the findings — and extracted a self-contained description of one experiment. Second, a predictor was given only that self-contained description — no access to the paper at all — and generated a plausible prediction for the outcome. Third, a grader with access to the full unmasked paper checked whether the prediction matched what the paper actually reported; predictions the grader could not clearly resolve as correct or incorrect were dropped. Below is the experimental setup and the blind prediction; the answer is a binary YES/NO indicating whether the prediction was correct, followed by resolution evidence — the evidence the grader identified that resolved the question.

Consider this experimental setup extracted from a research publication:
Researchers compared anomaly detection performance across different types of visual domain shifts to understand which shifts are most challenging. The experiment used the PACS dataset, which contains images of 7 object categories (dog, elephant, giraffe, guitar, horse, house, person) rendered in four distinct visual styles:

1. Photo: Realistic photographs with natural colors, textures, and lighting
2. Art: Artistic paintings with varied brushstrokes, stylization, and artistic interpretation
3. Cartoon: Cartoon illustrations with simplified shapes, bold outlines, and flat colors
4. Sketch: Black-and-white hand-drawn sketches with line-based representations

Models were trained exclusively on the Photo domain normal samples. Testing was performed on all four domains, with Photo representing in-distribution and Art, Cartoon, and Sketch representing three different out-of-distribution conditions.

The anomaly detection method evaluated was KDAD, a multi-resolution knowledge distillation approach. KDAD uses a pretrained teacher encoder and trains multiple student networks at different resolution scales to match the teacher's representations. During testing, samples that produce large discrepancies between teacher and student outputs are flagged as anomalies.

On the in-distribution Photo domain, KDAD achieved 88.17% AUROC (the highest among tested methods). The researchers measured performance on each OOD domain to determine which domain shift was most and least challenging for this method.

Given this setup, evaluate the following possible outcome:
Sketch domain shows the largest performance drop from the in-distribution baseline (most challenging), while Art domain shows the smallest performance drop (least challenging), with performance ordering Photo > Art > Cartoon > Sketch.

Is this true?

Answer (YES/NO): YES